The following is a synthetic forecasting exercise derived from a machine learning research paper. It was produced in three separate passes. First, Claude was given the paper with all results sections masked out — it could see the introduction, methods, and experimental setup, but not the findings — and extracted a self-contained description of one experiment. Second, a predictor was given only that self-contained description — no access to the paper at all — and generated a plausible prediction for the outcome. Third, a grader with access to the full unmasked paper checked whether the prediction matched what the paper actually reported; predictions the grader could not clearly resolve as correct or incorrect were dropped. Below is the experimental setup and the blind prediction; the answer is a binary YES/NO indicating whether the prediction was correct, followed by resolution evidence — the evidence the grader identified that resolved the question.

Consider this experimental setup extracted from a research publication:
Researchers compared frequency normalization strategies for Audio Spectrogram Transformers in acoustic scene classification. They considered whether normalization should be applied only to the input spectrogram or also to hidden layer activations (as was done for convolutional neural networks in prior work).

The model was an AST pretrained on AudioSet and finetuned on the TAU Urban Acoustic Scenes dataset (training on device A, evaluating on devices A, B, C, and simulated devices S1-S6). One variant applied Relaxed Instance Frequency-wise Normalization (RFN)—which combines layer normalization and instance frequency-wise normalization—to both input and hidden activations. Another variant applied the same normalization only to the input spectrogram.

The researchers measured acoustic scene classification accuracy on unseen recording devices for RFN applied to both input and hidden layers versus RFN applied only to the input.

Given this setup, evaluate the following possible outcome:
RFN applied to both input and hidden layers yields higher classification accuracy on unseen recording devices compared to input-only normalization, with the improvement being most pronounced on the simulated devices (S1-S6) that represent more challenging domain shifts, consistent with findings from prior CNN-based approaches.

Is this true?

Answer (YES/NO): NO